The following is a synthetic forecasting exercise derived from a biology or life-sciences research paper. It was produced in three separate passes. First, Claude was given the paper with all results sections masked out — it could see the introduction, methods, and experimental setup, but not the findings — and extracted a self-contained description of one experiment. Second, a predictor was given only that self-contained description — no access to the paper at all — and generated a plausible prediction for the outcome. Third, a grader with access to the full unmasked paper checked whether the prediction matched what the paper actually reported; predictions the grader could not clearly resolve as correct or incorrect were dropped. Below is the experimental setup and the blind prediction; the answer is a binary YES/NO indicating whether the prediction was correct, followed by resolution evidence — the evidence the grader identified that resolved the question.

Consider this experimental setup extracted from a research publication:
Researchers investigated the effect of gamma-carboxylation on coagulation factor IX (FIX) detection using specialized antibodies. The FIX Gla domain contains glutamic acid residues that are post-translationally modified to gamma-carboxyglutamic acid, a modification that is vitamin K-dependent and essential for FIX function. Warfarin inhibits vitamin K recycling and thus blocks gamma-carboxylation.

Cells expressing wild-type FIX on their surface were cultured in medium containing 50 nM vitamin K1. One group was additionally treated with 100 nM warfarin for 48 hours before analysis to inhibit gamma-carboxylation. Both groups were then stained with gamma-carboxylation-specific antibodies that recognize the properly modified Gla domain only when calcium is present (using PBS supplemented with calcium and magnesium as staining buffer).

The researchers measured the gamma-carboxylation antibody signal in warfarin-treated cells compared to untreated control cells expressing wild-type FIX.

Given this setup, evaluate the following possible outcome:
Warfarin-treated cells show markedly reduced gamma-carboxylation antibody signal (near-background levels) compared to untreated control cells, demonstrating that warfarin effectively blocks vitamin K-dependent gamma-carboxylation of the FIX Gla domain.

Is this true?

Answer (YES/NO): YES